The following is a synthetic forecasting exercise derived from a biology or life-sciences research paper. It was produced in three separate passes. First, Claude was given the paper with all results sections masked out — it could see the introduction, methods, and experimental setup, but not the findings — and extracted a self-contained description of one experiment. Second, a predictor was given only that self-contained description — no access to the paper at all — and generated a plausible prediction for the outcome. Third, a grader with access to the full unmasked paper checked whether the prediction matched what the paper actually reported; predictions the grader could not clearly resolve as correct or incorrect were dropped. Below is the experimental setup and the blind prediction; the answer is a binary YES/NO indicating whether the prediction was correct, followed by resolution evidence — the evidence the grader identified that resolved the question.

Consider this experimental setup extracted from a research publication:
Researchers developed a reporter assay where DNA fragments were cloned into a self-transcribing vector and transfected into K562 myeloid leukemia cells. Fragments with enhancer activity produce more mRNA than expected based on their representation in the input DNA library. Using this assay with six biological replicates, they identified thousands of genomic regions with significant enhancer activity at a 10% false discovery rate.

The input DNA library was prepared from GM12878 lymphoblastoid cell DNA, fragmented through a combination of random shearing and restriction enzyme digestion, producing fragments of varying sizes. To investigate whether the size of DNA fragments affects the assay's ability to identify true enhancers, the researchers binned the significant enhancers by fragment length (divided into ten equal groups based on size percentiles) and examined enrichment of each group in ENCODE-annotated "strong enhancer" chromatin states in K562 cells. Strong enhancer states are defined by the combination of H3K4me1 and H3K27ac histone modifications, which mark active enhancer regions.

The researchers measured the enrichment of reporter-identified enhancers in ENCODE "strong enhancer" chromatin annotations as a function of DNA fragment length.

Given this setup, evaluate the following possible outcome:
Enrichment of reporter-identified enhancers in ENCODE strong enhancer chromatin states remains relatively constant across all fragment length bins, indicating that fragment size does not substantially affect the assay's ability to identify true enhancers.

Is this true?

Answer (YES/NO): NO